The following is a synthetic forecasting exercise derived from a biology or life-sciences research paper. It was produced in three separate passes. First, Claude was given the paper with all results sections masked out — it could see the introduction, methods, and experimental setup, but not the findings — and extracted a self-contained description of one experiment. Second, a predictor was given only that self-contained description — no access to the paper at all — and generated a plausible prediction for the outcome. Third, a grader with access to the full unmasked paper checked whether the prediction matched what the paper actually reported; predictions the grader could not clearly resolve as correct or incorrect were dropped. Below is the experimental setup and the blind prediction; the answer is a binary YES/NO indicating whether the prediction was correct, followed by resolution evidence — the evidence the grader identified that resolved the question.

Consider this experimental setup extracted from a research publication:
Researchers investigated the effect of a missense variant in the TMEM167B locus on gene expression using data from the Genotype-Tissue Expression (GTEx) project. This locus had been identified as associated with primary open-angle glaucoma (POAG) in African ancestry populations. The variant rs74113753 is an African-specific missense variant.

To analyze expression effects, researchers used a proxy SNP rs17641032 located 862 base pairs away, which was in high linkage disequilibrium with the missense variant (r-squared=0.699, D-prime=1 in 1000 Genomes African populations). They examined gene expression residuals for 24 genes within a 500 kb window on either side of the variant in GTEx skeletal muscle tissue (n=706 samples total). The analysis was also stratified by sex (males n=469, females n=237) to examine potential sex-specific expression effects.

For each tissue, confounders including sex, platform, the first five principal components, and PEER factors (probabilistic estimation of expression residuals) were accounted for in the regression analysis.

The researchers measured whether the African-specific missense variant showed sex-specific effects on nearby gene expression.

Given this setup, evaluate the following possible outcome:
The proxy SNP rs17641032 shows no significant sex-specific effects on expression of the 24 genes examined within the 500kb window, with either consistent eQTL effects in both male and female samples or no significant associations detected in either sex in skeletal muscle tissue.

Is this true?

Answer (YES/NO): NO